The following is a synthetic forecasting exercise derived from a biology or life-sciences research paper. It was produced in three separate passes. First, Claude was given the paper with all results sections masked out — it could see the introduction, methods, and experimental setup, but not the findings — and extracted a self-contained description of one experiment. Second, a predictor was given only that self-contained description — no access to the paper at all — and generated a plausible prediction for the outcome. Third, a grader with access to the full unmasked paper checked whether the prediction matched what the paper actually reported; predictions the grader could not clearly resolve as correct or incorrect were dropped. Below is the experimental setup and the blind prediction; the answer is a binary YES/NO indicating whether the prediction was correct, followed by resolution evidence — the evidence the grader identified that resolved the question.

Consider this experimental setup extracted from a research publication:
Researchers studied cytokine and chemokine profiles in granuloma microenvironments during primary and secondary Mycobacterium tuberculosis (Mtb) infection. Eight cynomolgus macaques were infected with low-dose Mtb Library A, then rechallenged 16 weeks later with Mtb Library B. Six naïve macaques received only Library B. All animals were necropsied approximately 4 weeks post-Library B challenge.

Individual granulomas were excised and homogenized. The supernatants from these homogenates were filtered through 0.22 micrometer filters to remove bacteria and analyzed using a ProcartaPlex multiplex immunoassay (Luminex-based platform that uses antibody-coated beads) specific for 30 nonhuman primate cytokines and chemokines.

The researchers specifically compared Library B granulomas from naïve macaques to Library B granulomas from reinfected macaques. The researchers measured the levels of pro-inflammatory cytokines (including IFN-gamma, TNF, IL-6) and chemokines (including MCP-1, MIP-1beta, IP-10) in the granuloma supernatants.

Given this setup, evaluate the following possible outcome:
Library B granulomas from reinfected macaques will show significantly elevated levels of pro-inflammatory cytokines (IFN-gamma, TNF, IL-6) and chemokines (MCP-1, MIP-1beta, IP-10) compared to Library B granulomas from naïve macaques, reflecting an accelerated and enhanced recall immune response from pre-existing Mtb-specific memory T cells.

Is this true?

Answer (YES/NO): NO